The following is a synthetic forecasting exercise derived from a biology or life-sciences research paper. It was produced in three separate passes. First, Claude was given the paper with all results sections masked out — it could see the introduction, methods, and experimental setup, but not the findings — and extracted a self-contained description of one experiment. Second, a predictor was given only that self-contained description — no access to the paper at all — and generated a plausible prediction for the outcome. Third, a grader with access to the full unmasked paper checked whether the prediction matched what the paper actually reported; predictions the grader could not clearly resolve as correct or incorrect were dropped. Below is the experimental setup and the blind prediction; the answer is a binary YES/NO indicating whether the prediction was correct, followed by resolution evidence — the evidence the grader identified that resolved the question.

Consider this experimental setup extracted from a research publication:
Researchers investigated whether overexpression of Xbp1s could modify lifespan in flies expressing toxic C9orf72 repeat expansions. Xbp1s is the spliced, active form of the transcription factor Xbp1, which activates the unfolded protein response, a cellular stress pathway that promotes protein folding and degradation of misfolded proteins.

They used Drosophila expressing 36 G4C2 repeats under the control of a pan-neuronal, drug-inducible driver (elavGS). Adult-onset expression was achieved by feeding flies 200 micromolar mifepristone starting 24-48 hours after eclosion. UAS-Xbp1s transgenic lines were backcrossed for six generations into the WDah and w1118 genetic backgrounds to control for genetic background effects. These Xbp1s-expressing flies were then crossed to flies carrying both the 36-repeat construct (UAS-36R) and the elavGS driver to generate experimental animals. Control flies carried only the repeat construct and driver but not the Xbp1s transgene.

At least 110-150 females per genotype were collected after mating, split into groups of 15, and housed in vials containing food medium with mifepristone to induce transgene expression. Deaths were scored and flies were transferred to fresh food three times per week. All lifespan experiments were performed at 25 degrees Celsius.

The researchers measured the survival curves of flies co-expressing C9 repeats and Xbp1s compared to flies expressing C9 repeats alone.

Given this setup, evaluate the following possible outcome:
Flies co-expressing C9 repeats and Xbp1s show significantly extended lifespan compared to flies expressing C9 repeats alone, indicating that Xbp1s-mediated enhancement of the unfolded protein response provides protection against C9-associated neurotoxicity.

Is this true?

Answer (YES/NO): YES